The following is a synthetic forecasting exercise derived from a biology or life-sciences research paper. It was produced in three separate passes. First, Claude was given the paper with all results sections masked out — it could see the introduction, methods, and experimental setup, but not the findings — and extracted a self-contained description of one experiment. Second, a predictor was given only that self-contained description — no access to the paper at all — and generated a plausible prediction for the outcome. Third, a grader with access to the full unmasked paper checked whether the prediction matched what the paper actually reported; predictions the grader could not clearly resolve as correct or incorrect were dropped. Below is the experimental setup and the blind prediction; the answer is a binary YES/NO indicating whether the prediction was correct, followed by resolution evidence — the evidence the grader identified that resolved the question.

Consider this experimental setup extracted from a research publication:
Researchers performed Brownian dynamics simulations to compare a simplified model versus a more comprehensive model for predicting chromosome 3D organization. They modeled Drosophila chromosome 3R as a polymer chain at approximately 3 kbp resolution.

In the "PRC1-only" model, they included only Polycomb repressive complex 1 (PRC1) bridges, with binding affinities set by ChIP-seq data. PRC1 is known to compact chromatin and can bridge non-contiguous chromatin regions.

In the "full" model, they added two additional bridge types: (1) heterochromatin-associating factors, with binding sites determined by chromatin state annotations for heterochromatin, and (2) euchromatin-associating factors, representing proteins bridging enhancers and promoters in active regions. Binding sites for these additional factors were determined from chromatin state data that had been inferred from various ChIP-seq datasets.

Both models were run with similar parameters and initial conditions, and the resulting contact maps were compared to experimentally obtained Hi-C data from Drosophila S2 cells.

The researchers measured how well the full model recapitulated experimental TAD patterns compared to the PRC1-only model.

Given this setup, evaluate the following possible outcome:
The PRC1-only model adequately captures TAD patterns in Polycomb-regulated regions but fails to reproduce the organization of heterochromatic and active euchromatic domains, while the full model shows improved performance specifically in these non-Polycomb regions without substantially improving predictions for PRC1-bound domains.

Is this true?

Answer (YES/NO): YES